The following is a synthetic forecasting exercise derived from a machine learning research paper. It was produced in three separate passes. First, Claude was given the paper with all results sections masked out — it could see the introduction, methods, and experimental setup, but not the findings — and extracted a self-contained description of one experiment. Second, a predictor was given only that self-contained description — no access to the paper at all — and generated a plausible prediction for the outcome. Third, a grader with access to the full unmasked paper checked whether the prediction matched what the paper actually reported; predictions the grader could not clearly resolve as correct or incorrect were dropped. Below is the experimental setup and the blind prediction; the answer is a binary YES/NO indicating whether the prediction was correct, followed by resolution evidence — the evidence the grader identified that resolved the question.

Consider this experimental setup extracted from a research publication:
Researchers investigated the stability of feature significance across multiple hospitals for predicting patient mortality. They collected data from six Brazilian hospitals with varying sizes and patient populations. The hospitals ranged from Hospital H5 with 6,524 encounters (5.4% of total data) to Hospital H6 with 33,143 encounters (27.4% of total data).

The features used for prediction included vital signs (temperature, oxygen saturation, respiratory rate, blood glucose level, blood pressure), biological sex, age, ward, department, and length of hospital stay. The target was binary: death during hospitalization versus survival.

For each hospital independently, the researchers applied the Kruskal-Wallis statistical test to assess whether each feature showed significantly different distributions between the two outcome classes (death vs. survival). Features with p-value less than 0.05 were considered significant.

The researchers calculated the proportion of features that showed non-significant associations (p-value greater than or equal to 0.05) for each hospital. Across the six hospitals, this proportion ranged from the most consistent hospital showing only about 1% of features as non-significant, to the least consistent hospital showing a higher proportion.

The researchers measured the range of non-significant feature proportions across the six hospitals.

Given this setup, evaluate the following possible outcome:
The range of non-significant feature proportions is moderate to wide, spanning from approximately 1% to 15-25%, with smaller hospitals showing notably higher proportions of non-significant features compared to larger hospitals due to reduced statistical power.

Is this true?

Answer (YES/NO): NO